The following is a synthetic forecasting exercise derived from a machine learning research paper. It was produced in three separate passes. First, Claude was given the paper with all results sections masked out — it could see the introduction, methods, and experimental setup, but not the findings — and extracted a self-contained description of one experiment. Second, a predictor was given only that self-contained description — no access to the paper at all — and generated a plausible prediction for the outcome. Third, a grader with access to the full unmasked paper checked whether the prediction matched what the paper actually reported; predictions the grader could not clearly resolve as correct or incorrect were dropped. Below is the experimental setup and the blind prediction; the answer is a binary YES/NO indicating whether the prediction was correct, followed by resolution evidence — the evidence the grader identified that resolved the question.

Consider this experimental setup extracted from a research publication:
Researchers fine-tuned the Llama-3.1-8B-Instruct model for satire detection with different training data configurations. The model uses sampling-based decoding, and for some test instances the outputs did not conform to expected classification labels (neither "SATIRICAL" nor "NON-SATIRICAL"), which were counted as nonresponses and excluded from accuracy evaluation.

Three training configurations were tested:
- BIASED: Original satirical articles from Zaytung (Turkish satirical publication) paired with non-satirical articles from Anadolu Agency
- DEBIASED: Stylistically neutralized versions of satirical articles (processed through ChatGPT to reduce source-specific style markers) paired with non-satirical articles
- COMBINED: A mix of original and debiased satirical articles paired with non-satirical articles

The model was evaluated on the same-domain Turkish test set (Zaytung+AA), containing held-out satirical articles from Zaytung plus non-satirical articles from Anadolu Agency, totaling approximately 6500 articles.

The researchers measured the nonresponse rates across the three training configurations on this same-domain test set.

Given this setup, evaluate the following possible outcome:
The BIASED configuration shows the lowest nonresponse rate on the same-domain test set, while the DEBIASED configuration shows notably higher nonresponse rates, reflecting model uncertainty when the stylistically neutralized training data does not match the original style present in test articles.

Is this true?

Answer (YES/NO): NO